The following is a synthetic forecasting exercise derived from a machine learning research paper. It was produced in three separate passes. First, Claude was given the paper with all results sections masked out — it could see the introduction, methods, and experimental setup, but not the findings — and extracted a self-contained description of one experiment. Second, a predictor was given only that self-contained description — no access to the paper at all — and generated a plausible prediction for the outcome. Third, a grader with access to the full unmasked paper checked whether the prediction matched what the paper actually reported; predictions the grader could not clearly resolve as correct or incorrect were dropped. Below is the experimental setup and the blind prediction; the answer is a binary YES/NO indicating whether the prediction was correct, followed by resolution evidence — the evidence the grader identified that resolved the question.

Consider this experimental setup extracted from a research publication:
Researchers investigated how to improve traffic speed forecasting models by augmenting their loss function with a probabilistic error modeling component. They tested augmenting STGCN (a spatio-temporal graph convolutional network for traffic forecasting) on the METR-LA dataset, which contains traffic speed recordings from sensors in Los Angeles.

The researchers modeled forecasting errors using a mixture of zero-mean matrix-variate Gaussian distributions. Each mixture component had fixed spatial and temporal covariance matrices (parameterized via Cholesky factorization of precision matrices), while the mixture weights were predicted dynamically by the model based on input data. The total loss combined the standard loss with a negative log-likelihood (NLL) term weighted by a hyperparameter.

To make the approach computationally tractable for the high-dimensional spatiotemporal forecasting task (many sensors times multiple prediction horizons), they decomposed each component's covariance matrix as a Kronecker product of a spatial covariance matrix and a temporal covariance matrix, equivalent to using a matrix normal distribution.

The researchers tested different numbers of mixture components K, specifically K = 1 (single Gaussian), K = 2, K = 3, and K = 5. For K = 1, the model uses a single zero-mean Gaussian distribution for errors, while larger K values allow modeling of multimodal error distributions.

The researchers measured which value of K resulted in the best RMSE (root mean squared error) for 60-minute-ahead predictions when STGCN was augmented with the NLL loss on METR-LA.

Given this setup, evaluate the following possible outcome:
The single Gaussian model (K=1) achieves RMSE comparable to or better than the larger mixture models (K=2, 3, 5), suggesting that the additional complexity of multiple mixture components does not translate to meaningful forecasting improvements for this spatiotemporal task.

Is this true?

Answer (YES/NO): YES